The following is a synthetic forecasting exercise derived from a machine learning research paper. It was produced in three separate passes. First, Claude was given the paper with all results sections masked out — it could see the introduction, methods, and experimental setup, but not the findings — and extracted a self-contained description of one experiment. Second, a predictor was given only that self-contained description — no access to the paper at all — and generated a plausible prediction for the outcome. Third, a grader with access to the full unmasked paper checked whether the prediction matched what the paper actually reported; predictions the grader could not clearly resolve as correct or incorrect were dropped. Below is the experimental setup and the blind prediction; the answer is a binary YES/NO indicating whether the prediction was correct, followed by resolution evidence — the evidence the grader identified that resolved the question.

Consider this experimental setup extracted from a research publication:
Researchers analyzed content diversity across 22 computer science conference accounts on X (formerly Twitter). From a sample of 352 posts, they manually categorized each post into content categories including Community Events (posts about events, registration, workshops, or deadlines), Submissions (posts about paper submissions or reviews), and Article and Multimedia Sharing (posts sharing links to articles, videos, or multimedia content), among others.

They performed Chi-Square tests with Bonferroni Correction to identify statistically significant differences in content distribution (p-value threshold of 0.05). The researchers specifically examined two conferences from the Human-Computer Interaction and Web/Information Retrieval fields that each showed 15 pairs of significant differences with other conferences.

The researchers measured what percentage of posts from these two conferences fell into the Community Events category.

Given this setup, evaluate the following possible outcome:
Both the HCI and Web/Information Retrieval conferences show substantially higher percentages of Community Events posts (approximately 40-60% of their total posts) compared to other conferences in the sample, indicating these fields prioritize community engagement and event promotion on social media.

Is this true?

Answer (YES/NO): NO